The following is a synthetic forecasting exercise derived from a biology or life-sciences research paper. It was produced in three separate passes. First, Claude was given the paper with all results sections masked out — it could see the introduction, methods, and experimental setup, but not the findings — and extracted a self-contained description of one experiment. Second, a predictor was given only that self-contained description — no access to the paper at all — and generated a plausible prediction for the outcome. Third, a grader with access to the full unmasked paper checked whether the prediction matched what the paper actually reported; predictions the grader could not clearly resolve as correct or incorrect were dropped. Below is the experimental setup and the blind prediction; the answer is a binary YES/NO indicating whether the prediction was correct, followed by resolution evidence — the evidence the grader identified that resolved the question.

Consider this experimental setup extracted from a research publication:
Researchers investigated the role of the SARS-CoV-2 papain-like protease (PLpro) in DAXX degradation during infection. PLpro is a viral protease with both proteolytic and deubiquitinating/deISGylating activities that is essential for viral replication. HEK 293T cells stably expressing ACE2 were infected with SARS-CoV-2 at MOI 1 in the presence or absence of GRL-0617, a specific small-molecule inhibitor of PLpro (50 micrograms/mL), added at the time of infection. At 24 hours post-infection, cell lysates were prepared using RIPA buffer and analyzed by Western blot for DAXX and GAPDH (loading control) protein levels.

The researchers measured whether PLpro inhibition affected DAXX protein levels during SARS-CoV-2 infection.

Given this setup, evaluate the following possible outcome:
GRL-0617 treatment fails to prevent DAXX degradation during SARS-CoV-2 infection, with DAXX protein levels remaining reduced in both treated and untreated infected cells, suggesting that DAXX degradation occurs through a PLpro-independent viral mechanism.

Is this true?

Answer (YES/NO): NO